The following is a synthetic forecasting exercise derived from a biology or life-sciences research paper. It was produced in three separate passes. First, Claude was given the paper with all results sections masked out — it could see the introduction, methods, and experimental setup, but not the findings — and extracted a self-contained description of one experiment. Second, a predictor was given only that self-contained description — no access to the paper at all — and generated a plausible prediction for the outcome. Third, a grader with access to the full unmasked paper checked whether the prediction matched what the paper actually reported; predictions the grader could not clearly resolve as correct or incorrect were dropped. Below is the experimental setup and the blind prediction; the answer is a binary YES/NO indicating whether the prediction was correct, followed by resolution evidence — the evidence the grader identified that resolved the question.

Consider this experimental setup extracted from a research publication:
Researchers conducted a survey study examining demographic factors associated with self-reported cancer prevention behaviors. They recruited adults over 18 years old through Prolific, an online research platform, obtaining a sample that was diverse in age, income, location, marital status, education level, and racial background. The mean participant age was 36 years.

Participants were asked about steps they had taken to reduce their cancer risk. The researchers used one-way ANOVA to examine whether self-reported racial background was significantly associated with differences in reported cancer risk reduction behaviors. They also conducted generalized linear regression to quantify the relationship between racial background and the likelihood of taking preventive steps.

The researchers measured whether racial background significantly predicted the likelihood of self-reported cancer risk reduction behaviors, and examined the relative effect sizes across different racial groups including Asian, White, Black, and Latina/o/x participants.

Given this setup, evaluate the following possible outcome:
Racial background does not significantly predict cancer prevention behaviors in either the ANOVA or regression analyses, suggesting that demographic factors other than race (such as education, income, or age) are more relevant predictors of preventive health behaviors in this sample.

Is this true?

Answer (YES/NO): NO